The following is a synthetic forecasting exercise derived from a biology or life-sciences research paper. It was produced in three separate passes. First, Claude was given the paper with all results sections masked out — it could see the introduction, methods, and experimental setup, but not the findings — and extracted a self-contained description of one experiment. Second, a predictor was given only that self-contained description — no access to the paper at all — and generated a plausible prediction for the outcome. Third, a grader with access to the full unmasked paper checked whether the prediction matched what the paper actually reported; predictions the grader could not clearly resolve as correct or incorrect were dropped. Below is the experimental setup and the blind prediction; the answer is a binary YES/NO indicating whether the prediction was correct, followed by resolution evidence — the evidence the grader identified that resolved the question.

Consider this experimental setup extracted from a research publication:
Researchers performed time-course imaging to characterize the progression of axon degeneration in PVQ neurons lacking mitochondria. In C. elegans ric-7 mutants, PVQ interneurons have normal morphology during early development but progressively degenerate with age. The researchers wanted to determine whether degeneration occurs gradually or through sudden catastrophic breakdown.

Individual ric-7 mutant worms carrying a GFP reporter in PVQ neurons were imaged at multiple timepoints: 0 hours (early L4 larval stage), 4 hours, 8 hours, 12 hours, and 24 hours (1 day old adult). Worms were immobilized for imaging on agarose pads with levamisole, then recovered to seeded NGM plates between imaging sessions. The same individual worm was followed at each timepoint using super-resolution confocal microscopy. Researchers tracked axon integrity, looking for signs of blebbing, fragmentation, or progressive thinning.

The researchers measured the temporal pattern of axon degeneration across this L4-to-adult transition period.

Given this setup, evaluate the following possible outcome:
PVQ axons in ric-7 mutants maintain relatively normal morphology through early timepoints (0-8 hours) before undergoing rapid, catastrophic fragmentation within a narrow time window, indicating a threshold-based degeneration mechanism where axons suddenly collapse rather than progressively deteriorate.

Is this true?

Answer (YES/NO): NO